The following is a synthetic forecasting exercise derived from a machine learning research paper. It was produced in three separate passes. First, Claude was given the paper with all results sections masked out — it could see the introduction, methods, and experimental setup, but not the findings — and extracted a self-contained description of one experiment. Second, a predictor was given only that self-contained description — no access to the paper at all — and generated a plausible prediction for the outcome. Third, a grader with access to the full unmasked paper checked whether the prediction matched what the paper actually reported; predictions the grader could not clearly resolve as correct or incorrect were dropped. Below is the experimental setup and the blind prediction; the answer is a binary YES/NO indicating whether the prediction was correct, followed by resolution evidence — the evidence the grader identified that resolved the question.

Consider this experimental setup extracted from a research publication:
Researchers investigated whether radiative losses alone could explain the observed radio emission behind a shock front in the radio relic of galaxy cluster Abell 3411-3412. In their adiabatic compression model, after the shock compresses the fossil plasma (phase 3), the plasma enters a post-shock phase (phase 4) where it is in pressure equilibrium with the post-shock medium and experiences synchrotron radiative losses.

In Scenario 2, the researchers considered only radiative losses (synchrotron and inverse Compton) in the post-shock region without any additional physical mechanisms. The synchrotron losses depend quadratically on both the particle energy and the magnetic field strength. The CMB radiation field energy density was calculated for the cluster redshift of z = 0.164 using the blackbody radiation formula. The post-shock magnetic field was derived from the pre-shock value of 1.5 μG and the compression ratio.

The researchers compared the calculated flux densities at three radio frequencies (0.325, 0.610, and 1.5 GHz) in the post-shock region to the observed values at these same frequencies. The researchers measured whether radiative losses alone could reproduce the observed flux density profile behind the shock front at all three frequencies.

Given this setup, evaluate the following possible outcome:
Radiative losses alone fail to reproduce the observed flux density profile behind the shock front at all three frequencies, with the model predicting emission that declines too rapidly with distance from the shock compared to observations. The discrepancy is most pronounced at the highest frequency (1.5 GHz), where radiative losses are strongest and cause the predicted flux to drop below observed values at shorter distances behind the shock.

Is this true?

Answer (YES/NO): NO